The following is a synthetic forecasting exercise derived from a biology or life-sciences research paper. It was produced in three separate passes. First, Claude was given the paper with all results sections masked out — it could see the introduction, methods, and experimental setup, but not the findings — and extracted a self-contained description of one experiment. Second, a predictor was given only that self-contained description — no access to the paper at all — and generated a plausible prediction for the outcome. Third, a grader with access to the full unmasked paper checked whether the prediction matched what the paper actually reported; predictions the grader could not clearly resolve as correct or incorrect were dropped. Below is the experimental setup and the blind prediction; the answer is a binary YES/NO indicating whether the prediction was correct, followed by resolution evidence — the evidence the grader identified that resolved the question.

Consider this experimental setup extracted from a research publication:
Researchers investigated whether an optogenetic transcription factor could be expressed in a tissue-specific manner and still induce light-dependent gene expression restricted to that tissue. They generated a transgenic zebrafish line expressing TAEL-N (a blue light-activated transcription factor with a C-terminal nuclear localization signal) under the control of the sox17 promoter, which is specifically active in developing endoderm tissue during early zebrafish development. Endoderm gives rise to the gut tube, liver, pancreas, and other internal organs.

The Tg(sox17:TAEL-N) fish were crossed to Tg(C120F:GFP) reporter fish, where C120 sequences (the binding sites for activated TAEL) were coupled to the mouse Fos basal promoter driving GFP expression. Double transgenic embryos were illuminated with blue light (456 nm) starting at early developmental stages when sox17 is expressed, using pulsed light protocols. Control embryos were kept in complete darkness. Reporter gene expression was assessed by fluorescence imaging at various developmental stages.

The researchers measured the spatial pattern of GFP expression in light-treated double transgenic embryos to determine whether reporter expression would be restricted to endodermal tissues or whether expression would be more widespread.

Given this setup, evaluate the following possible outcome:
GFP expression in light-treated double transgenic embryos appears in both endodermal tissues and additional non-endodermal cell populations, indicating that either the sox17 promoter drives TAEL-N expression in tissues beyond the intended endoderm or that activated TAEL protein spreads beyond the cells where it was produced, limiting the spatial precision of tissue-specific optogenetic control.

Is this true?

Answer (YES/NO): NO